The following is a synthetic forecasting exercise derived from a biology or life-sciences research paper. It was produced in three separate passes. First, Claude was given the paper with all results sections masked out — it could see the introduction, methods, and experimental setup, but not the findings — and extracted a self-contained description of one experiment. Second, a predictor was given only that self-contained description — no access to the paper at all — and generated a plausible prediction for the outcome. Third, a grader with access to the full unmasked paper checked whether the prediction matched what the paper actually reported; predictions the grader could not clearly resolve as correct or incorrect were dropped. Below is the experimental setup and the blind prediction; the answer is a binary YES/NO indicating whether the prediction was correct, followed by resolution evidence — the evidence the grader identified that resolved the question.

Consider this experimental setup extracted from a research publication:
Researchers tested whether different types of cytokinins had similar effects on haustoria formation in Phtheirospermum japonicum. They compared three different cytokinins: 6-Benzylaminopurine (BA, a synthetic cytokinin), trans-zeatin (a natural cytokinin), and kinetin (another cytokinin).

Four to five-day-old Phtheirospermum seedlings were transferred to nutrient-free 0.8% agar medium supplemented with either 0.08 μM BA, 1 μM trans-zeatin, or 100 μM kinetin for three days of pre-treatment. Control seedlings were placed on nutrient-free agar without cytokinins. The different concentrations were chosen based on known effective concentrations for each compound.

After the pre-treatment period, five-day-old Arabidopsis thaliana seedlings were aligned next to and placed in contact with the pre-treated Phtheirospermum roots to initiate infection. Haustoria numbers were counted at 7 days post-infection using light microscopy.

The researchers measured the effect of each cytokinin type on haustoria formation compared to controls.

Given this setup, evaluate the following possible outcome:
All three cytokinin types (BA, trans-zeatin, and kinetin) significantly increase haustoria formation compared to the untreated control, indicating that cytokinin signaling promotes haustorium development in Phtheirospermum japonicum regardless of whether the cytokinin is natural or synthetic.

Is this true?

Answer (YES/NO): NO